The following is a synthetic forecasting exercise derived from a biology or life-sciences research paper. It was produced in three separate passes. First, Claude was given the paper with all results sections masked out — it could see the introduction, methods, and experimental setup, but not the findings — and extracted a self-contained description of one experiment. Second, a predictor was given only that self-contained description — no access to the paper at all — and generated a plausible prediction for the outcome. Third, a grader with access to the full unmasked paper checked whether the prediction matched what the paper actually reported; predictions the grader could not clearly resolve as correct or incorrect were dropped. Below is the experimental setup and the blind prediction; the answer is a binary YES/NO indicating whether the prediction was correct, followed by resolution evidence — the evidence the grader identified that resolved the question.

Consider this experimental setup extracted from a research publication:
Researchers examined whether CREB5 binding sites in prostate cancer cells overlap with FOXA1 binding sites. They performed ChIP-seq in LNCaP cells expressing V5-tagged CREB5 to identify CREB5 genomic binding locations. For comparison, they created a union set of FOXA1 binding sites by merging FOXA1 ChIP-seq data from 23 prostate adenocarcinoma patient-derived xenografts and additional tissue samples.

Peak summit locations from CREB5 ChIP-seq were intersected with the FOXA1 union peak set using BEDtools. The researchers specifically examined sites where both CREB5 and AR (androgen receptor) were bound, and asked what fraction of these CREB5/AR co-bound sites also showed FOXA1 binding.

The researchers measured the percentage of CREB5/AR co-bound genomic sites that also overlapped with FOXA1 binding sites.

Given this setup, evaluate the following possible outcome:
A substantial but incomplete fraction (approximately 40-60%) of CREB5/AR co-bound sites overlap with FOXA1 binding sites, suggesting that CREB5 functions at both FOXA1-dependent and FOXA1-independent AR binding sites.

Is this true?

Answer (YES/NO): NO